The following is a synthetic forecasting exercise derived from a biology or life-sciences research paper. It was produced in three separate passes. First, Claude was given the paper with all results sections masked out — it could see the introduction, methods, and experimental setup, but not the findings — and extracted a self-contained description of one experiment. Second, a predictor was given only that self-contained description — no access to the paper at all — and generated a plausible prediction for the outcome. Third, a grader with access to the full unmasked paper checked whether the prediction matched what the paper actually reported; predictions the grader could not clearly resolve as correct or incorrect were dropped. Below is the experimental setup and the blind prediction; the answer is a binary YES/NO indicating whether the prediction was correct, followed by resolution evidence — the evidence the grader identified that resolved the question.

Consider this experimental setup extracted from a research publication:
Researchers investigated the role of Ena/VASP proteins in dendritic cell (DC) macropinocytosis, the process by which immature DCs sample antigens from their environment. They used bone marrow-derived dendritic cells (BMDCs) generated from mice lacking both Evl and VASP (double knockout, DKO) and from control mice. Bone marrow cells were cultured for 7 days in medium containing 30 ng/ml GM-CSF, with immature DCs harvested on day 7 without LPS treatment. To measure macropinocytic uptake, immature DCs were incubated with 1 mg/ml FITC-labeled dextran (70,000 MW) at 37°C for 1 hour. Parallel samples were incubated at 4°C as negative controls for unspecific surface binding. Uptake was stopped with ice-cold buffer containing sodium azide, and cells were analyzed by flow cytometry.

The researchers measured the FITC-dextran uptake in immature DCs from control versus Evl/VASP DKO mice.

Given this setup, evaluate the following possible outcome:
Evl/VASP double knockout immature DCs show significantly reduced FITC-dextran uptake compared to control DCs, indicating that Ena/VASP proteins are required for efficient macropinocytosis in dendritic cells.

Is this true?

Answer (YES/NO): YES